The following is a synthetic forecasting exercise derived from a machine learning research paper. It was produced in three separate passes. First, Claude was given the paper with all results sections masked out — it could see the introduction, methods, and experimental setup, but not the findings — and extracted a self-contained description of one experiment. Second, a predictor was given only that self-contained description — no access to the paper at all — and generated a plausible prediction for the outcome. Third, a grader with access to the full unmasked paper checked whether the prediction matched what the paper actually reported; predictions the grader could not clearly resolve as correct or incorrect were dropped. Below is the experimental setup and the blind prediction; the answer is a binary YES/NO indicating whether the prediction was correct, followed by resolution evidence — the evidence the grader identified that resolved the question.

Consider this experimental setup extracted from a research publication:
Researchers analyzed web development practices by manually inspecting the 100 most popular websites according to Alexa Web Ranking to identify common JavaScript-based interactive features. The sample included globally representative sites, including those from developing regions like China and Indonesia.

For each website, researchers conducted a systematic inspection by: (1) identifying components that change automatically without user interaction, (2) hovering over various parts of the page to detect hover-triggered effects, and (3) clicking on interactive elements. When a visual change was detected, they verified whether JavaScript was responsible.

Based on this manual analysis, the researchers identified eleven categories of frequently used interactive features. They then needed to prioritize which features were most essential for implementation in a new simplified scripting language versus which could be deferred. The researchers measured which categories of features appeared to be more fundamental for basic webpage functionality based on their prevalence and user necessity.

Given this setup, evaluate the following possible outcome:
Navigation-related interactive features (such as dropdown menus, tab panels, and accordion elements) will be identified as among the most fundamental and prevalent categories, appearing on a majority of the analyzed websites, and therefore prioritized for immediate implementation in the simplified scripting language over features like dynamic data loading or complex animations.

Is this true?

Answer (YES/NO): NO